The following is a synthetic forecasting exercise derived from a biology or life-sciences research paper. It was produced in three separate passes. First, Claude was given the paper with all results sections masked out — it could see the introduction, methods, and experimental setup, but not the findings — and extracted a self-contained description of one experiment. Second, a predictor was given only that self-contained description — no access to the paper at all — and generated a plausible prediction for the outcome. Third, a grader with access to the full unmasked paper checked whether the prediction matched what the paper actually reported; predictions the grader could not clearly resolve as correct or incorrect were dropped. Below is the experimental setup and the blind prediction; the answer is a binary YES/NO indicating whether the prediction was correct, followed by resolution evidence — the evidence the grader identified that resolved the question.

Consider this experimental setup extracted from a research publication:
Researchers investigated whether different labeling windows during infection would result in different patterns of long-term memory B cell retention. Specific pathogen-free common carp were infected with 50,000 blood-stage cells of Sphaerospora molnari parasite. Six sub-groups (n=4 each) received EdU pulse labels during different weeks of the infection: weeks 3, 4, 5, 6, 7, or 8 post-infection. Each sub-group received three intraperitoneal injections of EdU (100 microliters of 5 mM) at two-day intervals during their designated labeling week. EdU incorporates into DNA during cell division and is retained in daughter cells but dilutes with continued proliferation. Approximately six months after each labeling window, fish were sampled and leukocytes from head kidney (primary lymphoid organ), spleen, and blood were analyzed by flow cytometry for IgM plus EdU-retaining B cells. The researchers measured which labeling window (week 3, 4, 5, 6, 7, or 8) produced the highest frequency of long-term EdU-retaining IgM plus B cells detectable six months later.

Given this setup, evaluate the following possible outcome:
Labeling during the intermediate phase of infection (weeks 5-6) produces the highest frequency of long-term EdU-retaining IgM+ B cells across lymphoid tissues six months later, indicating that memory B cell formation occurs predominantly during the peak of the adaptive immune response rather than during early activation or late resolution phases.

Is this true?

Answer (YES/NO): NO